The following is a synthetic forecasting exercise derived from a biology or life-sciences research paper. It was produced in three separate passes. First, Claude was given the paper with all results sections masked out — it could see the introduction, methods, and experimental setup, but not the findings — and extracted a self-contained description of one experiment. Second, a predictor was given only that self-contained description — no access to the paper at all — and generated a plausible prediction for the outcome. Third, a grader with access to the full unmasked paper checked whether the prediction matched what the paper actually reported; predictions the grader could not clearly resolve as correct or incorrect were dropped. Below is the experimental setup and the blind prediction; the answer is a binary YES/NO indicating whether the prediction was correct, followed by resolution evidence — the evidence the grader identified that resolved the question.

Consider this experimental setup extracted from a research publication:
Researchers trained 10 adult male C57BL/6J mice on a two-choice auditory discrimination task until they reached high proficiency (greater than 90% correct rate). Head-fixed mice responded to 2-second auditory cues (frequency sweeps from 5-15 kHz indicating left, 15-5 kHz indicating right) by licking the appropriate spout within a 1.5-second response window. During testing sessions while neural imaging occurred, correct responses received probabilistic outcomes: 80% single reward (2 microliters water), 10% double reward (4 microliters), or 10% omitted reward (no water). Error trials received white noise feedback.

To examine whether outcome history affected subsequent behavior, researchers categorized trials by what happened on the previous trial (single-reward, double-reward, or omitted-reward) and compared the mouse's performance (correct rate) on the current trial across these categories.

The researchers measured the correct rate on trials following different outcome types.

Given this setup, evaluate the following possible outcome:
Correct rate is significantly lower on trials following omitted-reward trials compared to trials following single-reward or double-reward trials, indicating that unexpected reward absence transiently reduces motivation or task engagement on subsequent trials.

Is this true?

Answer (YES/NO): NO